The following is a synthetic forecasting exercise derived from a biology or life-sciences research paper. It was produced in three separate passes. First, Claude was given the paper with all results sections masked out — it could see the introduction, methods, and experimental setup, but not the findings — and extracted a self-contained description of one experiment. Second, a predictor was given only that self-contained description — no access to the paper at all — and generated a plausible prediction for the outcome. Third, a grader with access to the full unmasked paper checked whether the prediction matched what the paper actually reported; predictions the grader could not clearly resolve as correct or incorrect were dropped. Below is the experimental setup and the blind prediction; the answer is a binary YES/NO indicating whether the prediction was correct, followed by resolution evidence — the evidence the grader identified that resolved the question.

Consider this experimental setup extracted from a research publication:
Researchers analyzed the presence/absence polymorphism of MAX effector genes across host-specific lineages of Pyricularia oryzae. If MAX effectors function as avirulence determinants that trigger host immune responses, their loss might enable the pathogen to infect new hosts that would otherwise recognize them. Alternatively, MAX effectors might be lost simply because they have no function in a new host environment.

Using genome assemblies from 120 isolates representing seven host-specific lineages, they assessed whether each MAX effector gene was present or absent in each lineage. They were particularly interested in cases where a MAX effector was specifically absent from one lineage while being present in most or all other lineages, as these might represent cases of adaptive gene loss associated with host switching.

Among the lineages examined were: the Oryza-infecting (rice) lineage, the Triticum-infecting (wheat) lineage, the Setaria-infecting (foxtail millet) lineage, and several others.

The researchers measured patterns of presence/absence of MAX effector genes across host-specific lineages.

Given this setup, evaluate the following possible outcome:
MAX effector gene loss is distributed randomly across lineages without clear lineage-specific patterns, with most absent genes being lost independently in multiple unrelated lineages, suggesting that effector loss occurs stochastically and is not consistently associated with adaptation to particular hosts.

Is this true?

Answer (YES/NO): NO